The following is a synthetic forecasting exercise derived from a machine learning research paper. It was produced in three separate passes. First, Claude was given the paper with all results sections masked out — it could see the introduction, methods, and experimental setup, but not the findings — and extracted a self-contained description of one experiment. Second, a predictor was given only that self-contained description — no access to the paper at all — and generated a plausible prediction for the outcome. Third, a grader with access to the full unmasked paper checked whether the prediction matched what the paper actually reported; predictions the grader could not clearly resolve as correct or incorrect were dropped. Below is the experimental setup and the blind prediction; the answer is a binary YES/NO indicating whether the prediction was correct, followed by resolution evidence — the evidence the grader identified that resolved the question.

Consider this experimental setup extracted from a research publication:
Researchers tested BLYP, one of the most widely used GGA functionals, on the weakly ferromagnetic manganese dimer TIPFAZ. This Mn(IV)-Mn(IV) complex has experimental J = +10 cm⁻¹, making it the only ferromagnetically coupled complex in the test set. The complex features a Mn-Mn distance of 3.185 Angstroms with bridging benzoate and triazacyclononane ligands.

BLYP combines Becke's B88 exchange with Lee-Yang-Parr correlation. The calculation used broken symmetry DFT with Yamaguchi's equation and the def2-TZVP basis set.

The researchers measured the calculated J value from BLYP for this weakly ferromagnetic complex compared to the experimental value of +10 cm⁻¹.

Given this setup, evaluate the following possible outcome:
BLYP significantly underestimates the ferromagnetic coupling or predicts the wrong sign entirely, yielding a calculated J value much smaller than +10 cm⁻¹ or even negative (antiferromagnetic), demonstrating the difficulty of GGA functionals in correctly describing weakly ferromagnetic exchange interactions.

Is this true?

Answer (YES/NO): YES